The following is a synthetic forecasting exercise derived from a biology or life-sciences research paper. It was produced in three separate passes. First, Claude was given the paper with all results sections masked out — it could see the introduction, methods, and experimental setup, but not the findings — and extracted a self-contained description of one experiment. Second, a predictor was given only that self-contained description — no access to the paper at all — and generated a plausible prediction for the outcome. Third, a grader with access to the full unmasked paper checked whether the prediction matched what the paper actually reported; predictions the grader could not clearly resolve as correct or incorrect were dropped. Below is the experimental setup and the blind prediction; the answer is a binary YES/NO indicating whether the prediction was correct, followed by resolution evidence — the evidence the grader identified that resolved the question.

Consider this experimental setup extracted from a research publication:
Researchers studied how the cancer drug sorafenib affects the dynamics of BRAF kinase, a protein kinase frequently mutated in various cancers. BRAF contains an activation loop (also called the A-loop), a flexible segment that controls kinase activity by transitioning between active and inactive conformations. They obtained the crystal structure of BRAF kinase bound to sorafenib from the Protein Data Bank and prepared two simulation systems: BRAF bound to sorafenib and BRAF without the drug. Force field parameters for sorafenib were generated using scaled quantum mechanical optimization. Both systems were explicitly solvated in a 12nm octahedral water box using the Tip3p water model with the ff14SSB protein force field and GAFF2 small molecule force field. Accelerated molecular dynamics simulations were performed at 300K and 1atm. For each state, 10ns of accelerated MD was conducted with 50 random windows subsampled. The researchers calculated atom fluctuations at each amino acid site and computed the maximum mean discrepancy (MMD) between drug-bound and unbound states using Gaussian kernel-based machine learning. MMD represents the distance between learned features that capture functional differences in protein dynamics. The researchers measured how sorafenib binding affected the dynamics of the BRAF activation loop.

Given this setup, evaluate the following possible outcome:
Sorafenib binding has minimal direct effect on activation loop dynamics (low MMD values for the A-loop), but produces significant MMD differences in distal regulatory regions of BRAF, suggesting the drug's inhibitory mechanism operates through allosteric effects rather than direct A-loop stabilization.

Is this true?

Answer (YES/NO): NO